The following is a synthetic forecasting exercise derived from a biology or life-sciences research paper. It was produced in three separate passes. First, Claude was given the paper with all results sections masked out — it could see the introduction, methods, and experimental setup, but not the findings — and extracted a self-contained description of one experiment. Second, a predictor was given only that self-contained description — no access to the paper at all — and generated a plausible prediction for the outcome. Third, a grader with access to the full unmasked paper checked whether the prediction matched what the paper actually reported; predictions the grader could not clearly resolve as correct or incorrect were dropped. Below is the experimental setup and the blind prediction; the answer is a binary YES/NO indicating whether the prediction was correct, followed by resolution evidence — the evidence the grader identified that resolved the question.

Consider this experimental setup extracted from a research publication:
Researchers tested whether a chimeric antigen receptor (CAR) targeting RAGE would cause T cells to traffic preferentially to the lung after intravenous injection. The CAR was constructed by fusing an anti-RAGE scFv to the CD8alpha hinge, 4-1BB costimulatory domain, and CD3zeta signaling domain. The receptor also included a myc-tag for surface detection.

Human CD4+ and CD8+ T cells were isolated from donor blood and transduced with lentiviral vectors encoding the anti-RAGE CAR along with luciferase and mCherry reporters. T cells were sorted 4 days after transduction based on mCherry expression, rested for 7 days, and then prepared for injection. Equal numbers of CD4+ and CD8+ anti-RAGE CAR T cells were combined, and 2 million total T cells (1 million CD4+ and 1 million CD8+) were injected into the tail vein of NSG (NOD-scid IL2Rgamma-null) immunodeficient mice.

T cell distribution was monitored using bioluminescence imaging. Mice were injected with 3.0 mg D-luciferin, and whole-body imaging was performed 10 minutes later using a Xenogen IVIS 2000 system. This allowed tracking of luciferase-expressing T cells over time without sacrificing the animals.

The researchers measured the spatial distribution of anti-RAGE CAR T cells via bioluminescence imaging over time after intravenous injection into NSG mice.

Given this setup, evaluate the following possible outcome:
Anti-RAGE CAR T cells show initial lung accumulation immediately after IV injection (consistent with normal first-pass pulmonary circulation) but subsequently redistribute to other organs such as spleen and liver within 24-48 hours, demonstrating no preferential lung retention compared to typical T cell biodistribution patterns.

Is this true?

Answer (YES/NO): NO